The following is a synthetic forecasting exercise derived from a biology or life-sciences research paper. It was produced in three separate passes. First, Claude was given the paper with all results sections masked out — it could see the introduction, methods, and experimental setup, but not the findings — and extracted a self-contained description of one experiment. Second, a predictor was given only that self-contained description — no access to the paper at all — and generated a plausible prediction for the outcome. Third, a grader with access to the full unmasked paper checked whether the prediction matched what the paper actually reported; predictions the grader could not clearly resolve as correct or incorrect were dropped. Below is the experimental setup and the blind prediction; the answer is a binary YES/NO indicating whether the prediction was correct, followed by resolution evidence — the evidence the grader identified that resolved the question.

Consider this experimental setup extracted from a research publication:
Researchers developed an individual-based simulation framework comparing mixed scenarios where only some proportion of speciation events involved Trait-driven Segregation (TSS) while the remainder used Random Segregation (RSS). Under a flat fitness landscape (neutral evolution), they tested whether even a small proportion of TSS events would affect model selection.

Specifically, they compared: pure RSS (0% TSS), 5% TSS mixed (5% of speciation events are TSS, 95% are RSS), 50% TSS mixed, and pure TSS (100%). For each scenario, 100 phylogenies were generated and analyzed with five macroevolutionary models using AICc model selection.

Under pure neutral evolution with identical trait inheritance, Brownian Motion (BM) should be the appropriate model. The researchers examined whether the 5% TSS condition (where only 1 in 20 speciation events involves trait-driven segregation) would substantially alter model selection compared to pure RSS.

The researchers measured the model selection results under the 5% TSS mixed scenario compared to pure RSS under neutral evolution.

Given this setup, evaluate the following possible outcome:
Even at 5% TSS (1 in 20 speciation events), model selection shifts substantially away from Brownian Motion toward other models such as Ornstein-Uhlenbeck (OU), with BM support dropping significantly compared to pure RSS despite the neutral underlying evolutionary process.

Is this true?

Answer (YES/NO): NO